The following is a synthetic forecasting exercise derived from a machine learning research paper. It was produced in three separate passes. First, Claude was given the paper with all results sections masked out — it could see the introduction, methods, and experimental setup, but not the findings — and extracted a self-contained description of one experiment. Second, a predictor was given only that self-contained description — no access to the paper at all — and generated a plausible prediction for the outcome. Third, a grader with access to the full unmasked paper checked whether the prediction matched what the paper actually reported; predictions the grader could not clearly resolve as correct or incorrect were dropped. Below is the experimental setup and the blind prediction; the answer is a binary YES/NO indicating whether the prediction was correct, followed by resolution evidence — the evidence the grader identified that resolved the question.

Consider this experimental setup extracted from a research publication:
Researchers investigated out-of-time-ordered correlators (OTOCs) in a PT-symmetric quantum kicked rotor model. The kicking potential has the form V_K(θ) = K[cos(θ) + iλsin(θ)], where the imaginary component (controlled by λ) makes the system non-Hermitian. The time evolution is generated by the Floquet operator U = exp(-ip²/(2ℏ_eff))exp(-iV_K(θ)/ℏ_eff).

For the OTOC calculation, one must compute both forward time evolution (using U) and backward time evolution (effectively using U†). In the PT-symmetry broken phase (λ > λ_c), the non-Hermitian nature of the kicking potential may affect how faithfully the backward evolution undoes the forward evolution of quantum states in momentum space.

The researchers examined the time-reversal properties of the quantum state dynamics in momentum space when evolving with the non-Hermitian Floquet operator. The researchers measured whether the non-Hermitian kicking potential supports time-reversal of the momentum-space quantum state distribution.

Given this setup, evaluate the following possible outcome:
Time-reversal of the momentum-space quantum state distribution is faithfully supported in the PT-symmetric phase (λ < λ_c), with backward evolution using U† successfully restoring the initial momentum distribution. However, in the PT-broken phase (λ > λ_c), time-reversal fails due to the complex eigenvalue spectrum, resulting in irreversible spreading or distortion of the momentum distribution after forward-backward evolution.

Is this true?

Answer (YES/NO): NO